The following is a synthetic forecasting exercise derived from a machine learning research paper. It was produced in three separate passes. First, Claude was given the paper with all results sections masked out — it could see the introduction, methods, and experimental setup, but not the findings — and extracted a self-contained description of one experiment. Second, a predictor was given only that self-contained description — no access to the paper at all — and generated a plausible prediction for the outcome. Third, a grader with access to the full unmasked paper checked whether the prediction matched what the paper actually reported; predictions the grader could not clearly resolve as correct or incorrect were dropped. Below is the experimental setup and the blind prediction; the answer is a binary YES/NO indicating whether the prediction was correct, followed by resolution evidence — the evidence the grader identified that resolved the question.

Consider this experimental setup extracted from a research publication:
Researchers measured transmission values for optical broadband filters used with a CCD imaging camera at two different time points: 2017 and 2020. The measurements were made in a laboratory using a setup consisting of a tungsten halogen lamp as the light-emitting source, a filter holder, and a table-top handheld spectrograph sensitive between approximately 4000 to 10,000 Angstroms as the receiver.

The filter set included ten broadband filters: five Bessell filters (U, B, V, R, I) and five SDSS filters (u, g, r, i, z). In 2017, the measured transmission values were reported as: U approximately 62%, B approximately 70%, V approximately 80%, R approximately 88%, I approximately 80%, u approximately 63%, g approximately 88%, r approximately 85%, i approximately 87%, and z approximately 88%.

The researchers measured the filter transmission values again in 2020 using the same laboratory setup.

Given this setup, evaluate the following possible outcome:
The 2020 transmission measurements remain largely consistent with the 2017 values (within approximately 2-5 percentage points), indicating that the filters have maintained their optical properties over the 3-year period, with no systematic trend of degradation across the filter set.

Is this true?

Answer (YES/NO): NO